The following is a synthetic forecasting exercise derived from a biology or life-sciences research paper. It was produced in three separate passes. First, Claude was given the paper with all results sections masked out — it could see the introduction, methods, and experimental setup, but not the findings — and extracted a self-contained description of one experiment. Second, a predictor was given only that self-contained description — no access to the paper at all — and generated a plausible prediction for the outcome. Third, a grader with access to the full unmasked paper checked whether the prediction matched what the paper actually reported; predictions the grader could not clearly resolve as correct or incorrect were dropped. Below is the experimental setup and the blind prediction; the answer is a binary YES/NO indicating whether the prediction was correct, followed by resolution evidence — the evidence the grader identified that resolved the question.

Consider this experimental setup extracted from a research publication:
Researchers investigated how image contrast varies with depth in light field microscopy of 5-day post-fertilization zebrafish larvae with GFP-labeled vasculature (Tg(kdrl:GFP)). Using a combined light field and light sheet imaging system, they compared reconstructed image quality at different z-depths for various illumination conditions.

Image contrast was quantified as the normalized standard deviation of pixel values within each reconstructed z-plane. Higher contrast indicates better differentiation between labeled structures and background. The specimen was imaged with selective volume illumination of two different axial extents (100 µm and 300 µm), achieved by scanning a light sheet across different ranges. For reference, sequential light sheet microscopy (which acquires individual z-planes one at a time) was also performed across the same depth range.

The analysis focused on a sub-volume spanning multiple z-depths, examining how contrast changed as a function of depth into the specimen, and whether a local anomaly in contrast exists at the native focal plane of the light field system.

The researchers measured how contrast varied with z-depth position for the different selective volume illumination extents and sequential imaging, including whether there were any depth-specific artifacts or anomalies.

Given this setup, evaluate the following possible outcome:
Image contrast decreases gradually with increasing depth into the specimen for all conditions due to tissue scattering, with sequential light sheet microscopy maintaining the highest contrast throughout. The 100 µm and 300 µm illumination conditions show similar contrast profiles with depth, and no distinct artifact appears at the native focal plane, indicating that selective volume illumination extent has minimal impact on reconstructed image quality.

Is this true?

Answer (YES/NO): NO